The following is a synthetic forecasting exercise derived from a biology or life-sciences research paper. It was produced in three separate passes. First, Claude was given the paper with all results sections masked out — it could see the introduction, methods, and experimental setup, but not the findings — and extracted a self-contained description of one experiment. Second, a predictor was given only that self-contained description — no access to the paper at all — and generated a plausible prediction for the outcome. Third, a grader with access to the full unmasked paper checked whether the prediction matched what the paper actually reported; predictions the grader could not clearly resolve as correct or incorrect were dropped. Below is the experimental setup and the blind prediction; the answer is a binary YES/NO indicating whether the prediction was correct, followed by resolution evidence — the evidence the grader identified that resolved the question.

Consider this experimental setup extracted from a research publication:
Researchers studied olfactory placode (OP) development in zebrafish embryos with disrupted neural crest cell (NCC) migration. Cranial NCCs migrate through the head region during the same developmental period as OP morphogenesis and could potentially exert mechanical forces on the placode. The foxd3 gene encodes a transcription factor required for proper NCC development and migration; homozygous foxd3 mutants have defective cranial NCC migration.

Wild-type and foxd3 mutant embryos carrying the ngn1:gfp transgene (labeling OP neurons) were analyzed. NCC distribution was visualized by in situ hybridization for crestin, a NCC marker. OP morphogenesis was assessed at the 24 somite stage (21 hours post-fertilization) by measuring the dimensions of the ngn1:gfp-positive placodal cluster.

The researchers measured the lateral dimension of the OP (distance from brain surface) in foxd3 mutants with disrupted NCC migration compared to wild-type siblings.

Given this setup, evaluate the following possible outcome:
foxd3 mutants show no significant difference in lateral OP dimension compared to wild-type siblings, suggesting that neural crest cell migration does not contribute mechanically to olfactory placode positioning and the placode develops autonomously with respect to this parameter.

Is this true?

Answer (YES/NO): NO